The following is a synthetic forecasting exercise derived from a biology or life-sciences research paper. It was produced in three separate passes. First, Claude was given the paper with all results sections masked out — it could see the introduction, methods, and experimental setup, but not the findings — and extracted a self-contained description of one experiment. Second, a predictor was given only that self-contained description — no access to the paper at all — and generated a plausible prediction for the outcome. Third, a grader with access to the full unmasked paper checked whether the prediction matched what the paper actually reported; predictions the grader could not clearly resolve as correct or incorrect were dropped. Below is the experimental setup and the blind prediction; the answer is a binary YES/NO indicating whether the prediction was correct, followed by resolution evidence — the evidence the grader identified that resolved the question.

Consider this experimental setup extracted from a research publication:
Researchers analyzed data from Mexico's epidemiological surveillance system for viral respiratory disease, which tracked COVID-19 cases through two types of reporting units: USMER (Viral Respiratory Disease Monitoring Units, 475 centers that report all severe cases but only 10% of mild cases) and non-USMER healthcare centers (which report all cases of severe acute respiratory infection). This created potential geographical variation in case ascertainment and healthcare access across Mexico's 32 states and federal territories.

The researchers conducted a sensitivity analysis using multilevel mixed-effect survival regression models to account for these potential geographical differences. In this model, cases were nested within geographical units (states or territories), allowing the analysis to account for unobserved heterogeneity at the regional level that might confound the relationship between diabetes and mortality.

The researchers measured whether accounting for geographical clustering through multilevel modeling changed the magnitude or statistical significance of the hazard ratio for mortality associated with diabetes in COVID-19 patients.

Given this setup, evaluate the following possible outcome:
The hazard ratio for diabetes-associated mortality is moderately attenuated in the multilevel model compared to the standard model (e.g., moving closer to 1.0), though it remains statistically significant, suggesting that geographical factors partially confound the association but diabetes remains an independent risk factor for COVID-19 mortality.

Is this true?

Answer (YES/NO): NO